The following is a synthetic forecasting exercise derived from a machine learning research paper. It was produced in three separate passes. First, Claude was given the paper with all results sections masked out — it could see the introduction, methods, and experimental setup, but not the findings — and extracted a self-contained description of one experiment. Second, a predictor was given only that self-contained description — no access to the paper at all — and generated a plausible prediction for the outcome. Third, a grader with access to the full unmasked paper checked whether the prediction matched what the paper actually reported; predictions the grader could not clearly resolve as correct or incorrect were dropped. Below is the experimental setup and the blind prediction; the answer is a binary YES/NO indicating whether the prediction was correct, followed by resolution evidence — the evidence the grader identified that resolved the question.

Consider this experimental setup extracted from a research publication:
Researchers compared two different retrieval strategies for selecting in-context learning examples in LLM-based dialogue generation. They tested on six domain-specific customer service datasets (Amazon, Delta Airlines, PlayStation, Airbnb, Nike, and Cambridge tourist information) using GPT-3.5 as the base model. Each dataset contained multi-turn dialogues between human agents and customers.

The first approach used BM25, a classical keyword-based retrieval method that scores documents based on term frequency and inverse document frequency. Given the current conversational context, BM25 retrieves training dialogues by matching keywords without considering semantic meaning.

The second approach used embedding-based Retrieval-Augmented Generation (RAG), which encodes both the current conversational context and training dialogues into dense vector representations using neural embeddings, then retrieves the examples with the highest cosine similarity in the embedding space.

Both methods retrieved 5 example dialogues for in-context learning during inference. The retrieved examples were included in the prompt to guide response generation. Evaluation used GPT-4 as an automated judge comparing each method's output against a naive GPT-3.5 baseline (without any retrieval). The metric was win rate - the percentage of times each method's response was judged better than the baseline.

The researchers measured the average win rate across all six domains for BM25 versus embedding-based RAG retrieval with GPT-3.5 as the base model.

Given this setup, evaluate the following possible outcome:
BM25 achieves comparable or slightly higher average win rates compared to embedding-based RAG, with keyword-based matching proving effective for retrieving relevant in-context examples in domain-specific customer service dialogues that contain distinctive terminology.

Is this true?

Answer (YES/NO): NO